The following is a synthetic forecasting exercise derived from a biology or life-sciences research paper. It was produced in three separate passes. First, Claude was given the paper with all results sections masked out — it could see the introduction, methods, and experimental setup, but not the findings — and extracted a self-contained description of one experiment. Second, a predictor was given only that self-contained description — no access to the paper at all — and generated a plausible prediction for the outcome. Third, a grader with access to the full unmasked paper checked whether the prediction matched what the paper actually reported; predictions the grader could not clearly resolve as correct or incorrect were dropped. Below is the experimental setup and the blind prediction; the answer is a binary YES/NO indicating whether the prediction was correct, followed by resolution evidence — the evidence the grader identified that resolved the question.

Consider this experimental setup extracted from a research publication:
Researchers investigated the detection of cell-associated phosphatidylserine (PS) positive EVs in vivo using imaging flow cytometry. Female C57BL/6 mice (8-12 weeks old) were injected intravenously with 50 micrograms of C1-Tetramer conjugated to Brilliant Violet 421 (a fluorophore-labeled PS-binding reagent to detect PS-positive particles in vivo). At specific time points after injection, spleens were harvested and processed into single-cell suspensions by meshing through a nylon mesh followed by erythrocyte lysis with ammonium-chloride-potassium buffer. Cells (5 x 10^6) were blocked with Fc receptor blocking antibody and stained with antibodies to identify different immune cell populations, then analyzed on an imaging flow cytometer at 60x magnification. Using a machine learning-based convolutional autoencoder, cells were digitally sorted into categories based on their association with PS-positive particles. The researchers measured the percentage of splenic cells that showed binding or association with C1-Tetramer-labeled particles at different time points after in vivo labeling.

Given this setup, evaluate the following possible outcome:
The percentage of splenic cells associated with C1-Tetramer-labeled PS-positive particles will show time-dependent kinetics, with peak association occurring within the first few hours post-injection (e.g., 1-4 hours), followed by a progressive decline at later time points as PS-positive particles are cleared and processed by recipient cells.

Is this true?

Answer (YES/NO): NO